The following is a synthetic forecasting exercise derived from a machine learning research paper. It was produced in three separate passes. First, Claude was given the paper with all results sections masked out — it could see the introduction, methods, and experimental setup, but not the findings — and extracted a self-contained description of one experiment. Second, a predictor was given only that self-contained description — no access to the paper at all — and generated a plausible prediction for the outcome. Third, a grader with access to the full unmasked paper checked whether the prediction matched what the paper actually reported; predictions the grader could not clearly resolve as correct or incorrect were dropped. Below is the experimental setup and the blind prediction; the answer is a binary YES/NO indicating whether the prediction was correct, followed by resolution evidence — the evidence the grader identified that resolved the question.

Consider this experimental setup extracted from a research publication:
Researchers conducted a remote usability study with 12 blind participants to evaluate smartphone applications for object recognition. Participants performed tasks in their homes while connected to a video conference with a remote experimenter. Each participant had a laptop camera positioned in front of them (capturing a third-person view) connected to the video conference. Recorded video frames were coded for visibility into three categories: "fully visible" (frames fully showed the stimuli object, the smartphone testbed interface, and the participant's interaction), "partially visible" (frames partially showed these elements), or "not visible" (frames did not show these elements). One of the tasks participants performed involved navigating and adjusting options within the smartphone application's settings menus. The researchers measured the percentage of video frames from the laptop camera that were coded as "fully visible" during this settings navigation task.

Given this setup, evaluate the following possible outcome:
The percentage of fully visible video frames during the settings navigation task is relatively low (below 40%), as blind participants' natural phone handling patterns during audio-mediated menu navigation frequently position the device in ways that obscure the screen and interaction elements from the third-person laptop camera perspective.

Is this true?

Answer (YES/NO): YES